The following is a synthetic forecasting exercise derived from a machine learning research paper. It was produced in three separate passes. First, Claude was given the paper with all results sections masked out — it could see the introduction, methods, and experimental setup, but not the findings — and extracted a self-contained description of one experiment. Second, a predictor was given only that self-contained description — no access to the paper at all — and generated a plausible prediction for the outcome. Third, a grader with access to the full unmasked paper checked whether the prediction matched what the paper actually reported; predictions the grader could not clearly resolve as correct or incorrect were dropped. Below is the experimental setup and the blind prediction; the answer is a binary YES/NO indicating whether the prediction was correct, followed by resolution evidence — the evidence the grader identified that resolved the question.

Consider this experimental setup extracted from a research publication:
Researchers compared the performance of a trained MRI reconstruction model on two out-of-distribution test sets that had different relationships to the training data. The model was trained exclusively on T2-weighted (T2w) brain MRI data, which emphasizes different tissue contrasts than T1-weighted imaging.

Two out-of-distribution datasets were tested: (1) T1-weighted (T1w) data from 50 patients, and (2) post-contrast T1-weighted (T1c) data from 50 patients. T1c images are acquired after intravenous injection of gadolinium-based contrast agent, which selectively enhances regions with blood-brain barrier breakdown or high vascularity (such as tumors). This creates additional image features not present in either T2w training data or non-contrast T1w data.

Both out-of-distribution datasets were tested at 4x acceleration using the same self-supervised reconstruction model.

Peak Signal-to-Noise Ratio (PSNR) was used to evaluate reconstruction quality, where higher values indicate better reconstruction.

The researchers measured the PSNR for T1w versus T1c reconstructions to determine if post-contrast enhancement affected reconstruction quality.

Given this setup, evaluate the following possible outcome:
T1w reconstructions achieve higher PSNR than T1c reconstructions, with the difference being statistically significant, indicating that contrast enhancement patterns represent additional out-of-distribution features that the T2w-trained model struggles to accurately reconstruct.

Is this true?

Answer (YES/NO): NO